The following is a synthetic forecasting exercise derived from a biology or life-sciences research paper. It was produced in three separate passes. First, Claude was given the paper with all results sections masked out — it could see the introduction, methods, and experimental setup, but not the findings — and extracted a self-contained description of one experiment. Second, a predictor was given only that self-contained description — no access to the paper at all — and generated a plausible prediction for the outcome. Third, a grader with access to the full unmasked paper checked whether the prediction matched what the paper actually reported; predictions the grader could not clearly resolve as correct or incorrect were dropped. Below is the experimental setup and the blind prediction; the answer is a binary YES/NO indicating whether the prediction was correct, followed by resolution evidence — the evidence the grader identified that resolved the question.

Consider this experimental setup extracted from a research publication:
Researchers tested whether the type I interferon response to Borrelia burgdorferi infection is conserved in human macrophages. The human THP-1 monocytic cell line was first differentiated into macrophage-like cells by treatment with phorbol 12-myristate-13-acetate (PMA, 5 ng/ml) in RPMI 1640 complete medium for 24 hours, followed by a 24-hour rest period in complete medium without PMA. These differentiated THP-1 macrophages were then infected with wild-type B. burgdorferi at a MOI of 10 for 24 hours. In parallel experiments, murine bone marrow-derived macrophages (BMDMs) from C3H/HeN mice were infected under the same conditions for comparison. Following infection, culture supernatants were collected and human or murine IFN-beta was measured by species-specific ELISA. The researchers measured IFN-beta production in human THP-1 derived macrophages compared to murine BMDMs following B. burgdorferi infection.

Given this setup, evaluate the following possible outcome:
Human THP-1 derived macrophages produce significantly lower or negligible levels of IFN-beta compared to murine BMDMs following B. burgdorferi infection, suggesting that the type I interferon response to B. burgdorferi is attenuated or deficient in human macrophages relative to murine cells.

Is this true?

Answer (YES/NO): NO